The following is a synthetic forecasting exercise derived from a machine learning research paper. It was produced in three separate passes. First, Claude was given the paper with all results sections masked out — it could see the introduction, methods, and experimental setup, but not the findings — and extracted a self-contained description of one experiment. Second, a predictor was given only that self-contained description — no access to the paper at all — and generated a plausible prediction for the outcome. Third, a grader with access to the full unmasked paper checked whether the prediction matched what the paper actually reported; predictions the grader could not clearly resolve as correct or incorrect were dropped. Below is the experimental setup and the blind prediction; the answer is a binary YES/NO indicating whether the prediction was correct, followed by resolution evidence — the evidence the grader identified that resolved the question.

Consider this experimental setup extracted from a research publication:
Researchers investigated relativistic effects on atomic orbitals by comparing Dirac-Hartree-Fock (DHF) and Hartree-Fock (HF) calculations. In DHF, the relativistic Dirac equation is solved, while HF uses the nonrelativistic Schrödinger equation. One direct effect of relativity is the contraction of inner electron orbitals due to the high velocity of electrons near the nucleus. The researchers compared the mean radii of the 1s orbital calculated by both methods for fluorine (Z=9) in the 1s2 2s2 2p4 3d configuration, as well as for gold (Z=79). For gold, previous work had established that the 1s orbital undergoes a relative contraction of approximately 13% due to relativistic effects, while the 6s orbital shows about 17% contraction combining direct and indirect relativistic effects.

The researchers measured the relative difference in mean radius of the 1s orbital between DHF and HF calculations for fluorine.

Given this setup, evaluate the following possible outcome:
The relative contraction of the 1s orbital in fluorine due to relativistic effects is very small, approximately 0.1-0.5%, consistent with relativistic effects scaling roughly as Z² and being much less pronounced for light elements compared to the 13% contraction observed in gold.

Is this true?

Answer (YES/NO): YES